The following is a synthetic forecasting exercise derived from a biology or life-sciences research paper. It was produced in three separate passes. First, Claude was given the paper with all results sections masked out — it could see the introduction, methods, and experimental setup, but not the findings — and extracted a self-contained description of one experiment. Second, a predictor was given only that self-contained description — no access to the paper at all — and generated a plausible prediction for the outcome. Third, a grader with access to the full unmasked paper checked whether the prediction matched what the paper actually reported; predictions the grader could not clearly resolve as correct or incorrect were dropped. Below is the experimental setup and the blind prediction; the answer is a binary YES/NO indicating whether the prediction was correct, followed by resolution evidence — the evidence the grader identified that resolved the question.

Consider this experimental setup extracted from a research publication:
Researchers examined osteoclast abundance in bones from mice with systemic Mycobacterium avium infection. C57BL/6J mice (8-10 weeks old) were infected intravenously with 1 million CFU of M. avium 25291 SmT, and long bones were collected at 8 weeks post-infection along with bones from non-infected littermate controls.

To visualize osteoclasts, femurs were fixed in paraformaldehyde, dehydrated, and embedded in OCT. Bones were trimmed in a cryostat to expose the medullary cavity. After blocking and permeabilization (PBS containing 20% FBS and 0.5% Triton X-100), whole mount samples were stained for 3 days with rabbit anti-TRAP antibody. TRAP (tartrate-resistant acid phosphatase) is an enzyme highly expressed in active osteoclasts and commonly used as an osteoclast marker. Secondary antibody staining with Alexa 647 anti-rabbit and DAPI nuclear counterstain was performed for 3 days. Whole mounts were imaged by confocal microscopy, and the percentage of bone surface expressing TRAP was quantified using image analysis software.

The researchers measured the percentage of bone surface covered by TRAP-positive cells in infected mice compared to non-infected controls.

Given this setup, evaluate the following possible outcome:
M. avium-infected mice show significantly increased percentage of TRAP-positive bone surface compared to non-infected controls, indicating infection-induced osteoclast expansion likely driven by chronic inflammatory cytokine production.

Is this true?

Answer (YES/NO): YES